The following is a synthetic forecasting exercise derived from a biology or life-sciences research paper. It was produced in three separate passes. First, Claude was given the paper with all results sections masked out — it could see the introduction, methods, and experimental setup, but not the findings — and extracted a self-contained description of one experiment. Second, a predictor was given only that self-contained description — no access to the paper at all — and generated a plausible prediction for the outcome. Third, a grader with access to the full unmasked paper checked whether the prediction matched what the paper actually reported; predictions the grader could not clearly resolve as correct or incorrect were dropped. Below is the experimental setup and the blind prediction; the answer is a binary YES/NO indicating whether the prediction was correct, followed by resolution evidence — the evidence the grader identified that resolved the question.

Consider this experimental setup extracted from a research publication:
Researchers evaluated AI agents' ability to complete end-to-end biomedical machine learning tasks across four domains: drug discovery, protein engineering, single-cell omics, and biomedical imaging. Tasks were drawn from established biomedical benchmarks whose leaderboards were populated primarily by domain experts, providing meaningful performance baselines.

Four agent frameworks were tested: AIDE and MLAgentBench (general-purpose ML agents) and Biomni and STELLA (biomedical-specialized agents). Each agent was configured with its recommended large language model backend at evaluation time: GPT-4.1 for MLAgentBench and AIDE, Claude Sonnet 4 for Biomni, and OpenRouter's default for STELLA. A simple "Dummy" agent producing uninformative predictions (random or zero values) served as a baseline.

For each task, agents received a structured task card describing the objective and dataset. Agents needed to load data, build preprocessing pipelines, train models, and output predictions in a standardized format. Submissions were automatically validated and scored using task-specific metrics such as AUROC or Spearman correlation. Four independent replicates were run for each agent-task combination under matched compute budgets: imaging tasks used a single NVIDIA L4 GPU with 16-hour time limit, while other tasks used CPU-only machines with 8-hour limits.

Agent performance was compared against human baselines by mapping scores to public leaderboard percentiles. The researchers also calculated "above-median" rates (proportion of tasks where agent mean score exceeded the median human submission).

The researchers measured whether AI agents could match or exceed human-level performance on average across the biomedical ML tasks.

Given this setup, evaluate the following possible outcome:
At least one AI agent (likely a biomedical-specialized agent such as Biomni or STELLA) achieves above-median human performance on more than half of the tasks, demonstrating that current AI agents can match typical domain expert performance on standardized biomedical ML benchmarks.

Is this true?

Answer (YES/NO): NO